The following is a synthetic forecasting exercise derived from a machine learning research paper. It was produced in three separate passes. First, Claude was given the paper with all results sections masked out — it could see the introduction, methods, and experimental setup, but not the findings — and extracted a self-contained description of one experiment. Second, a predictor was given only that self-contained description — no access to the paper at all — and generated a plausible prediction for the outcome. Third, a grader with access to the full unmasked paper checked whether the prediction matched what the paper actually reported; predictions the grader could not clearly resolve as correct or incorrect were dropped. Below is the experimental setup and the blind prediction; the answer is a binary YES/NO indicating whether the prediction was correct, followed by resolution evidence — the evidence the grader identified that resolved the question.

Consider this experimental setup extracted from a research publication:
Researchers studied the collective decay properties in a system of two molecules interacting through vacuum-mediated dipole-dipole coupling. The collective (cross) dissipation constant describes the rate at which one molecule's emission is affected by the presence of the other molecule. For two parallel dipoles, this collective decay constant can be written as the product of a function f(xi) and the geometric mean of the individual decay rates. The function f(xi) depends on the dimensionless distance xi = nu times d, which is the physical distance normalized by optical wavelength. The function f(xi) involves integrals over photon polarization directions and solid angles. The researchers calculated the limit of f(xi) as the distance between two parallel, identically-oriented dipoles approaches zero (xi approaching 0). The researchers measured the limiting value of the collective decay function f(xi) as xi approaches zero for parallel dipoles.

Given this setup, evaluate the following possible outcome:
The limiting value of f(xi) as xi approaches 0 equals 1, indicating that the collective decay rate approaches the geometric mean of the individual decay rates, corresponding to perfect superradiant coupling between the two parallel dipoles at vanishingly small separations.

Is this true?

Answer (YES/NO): YES